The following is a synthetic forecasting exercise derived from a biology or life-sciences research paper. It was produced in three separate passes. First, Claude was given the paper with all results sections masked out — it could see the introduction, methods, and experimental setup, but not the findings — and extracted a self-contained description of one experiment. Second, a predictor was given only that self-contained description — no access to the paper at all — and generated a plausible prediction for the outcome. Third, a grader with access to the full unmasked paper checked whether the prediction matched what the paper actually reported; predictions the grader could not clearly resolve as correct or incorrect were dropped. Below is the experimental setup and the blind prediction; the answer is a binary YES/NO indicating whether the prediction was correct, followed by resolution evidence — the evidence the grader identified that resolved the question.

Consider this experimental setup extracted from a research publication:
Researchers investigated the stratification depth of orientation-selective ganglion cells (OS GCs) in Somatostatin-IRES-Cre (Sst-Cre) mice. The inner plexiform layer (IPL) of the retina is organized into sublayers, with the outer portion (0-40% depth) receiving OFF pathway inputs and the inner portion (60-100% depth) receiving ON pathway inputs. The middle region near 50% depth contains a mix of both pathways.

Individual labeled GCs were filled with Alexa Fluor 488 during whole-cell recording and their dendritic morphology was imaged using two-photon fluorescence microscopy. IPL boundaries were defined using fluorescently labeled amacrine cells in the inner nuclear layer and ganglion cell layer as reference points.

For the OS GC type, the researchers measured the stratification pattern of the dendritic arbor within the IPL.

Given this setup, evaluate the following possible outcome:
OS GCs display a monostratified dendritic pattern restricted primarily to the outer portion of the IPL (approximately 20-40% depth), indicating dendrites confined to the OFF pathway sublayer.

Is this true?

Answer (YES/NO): NO